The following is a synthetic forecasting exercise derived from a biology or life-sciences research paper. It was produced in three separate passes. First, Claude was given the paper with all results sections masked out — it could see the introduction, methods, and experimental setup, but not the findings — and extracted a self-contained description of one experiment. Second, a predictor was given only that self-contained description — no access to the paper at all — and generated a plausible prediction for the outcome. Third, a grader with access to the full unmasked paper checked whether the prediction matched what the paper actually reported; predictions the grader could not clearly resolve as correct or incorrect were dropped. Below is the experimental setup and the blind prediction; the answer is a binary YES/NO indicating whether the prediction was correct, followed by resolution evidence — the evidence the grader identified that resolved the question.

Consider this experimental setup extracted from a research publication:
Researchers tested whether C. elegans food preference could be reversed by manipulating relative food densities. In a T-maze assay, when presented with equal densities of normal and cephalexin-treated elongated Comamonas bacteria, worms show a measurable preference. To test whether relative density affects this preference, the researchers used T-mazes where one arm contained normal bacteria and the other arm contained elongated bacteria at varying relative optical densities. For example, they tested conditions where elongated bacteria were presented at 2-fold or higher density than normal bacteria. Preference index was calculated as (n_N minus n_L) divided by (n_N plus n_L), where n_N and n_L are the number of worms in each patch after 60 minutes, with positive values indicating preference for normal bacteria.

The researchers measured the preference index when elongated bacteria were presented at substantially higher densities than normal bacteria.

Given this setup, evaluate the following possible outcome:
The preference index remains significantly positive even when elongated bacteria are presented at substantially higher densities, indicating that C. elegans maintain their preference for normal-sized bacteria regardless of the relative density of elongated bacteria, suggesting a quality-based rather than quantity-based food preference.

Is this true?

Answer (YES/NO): NO